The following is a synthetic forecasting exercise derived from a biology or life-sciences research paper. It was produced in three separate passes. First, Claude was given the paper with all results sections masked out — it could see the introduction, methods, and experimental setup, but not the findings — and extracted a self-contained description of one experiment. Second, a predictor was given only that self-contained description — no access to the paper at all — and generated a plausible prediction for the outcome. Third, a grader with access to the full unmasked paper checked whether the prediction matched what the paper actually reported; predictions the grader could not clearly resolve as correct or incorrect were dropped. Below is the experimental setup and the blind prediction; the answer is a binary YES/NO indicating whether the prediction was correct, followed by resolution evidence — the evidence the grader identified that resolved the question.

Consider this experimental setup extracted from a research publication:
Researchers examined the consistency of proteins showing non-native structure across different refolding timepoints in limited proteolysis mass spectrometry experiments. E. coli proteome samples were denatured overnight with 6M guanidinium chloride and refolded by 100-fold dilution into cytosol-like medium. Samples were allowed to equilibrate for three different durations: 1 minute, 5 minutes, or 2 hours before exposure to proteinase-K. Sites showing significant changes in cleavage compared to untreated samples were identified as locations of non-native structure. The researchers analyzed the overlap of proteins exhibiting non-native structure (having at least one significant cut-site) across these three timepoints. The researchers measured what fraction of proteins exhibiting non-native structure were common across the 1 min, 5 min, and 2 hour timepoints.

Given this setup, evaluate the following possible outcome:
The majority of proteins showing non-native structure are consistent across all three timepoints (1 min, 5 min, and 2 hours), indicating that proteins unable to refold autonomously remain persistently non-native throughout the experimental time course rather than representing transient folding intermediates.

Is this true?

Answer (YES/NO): YES